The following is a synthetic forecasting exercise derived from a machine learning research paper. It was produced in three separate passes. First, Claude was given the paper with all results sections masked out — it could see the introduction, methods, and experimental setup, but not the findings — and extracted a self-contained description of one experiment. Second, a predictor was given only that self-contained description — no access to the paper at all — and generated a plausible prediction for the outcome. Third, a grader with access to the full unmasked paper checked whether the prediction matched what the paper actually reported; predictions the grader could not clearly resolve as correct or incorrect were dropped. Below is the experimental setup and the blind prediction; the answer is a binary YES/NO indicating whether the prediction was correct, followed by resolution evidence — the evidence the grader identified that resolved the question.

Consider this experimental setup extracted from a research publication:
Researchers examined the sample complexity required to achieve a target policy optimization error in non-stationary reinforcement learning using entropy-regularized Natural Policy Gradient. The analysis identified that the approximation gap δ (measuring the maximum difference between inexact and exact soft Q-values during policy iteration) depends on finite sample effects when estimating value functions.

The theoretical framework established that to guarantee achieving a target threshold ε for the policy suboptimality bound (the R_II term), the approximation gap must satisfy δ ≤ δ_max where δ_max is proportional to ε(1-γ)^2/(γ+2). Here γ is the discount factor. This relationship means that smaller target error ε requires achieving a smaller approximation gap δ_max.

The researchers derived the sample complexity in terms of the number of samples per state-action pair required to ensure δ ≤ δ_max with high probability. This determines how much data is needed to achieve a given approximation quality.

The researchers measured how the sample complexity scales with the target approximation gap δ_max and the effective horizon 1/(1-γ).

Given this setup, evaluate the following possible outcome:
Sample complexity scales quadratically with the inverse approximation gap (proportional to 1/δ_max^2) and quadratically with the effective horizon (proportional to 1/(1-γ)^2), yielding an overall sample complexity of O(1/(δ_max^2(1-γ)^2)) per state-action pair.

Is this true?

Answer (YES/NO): NO